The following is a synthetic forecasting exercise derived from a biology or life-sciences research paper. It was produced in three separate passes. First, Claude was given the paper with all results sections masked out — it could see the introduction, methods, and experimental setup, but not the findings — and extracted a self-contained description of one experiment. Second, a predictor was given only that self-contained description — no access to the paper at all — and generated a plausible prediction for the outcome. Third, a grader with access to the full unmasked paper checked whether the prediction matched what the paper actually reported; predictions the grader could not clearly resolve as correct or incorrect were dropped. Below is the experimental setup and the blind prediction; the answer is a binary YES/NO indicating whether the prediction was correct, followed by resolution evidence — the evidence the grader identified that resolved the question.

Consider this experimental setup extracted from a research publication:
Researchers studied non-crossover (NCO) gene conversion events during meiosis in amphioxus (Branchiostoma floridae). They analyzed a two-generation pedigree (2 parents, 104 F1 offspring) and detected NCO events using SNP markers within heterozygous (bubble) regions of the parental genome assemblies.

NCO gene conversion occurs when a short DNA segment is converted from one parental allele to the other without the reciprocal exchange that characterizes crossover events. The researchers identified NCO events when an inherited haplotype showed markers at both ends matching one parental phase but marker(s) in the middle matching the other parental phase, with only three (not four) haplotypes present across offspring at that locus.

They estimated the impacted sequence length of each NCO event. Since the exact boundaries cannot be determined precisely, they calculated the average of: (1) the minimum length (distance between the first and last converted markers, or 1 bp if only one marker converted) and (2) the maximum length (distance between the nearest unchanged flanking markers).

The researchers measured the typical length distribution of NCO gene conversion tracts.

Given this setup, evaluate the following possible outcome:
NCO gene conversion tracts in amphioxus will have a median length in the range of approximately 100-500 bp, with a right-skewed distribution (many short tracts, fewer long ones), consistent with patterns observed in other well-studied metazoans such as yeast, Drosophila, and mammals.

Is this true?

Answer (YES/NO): NO